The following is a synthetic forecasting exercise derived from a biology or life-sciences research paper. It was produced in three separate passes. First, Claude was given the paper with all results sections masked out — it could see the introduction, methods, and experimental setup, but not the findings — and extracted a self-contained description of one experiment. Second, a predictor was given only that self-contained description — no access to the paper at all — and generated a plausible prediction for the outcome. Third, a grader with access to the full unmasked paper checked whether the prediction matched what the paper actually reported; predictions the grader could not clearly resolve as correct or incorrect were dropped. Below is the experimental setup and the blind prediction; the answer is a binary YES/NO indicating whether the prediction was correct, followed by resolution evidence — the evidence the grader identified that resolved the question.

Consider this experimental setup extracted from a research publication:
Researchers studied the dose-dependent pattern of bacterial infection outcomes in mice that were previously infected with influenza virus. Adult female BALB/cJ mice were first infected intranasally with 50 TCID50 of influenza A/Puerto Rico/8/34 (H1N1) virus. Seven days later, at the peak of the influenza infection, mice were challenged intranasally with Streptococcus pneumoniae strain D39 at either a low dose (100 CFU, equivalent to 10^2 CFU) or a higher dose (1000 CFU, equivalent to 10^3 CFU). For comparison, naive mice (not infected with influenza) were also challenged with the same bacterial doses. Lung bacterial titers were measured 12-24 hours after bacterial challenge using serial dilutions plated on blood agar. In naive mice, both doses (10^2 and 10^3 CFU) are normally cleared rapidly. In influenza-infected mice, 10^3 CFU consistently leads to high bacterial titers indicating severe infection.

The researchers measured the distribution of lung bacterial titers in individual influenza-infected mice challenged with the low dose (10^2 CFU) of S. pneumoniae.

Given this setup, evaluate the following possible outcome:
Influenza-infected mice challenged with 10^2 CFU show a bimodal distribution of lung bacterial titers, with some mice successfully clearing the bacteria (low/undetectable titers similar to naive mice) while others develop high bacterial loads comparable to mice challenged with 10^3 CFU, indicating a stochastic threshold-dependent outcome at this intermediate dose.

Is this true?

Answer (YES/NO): YES